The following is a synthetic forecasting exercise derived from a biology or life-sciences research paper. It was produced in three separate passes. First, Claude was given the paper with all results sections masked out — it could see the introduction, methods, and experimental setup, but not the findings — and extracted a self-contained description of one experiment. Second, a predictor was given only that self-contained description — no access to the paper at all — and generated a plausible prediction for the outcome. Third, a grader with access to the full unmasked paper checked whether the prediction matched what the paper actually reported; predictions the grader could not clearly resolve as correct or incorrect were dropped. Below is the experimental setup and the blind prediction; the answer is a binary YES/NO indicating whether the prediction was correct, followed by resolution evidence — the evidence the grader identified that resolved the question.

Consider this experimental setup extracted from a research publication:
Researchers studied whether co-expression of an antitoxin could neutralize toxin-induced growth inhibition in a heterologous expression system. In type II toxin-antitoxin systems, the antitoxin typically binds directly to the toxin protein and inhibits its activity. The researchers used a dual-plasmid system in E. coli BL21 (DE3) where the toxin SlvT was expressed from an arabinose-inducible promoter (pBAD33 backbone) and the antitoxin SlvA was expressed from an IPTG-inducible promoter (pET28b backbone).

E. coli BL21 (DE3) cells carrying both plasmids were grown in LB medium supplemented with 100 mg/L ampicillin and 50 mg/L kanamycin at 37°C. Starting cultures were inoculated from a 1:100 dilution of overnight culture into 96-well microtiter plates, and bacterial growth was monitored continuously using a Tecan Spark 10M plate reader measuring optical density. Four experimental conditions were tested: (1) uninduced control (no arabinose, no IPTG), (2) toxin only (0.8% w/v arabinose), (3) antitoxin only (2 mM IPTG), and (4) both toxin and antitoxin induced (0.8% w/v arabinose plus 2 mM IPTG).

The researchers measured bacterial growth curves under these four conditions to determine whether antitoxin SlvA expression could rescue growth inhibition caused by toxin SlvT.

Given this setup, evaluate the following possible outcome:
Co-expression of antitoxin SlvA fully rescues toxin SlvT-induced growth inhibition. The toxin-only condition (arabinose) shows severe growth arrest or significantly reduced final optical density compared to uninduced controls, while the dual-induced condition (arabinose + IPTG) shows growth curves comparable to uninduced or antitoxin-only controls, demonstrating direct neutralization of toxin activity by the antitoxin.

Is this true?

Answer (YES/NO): NO